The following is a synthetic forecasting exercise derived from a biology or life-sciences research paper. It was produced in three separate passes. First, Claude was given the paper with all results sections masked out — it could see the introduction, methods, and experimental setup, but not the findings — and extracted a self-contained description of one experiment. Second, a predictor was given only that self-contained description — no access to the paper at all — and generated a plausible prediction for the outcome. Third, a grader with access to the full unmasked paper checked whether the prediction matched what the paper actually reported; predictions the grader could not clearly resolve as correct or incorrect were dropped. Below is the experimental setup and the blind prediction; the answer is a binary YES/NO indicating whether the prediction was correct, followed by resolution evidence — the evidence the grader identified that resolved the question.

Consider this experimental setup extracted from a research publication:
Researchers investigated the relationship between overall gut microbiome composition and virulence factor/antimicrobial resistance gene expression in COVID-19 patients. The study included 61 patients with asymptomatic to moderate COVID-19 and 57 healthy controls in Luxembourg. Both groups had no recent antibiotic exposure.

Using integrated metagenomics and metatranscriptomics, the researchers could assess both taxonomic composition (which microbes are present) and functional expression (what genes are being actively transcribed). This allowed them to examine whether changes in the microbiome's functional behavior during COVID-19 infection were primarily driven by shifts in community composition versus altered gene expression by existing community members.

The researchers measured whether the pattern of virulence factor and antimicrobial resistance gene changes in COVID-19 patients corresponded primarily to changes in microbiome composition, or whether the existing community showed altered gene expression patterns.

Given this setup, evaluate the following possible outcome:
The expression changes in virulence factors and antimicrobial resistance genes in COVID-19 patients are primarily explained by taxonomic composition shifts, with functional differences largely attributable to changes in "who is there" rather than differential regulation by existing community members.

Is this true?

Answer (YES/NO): NO